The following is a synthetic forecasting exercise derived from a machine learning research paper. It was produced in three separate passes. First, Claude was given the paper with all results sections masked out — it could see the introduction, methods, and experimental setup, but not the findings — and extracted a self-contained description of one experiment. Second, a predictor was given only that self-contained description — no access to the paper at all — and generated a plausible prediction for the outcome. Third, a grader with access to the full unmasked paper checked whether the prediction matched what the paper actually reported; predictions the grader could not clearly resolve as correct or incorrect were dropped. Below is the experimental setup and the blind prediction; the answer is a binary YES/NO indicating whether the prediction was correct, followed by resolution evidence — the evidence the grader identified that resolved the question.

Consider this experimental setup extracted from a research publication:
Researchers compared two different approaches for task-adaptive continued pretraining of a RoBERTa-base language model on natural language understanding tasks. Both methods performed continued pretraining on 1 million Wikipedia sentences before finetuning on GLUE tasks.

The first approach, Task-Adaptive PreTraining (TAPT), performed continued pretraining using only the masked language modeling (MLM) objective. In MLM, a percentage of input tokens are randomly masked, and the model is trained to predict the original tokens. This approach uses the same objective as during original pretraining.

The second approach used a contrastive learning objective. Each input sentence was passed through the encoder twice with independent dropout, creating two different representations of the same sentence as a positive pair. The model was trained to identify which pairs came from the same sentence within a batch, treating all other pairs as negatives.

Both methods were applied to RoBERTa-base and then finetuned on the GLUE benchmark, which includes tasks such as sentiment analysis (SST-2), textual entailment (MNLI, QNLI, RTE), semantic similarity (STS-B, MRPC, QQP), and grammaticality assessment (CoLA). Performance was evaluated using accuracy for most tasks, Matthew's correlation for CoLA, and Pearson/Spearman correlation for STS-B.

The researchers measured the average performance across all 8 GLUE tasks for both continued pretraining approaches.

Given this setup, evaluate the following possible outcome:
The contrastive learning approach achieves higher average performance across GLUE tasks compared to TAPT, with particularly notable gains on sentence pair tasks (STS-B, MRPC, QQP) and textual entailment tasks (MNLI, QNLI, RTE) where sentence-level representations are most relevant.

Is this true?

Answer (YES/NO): NO